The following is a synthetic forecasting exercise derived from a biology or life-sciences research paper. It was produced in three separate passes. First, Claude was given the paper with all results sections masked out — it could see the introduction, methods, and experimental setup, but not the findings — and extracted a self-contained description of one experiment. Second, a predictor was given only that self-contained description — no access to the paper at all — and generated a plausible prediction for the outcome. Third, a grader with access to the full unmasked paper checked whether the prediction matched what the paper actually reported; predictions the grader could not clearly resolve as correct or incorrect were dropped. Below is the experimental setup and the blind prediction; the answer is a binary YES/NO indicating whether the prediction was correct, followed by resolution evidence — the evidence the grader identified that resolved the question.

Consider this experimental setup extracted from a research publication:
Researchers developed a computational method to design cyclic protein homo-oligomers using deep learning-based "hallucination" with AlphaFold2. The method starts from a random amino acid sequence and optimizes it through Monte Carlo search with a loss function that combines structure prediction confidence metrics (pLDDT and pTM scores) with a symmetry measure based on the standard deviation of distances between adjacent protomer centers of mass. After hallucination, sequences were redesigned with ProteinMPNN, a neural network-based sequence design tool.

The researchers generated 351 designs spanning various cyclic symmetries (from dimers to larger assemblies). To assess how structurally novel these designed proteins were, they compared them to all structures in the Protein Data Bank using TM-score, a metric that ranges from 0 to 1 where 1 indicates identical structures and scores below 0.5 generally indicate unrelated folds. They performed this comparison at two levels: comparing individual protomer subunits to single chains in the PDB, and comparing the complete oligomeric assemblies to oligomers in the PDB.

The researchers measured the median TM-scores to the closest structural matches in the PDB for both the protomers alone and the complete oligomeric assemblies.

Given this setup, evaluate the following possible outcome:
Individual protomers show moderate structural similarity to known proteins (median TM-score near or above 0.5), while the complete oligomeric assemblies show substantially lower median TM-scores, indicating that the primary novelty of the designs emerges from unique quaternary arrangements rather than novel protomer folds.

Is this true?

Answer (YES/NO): NO